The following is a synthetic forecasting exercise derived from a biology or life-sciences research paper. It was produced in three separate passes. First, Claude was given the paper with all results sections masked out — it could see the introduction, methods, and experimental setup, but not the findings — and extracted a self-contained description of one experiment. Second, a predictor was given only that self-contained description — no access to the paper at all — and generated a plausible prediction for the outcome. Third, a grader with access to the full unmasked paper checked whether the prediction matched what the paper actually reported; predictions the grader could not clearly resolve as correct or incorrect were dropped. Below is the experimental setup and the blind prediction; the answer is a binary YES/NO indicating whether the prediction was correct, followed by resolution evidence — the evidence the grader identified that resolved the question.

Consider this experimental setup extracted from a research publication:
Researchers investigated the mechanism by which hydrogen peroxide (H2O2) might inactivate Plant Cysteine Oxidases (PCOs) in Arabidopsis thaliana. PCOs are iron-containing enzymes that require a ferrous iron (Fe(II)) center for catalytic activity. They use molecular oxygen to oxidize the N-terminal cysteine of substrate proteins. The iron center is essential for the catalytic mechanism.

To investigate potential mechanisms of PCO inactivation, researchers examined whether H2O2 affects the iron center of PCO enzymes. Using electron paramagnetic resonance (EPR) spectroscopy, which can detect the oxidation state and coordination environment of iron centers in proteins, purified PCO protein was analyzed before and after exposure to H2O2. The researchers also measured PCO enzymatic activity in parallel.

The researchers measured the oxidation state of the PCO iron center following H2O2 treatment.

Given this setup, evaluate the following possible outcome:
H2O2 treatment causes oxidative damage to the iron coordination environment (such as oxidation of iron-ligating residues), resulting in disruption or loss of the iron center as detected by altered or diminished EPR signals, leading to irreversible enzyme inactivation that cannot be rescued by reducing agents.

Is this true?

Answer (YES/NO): NO